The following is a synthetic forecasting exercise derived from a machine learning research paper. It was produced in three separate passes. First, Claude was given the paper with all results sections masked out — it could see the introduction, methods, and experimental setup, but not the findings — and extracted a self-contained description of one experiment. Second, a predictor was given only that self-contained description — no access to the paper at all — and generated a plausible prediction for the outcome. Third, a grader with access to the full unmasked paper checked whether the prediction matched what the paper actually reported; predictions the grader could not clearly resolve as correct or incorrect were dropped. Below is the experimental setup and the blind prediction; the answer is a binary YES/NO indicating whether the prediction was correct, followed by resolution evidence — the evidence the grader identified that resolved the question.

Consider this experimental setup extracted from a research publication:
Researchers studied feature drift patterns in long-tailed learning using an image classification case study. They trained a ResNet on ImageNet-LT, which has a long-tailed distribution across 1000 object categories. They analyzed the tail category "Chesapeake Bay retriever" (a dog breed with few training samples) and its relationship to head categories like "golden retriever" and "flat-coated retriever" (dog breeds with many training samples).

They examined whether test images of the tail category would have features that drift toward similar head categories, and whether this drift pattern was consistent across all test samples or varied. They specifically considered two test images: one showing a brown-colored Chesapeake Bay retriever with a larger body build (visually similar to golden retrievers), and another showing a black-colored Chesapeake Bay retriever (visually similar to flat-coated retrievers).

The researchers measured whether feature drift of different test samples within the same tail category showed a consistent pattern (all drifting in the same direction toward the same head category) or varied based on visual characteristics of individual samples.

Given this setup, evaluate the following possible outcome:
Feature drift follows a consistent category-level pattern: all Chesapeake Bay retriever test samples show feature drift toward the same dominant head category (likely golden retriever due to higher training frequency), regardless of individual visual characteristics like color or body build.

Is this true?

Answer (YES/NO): NO